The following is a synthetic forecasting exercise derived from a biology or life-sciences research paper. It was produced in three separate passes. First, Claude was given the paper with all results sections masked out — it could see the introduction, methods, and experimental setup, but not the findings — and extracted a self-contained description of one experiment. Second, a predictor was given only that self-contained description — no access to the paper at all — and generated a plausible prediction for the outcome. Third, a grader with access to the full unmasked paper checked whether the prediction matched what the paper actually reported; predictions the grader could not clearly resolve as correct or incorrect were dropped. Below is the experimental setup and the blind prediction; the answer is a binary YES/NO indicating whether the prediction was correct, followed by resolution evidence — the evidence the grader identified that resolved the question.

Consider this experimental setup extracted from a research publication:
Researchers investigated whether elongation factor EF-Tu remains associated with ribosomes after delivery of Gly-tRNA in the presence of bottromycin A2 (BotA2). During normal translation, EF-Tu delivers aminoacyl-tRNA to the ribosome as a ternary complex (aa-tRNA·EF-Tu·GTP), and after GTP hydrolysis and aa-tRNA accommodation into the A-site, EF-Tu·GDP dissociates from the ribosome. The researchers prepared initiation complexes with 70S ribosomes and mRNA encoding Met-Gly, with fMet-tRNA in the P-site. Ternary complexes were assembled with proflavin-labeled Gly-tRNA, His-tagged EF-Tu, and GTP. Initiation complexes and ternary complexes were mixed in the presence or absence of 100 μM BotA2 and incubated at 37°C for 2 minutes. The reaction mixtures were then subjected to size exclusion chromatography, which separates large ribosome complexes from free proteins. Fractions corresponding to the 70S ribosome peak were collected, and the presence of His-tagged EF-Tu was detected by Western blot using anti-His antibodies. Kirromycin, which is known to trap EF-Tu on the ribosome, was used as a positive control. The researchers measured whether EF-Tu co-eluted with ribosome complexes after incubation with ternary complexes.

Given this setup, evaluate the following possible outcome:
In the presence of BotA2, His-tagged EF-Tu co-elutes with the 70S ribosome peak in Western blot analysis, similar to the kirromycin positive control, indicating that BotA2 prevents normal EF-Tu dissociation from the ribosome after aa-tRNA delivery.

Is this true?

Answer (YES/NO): YES